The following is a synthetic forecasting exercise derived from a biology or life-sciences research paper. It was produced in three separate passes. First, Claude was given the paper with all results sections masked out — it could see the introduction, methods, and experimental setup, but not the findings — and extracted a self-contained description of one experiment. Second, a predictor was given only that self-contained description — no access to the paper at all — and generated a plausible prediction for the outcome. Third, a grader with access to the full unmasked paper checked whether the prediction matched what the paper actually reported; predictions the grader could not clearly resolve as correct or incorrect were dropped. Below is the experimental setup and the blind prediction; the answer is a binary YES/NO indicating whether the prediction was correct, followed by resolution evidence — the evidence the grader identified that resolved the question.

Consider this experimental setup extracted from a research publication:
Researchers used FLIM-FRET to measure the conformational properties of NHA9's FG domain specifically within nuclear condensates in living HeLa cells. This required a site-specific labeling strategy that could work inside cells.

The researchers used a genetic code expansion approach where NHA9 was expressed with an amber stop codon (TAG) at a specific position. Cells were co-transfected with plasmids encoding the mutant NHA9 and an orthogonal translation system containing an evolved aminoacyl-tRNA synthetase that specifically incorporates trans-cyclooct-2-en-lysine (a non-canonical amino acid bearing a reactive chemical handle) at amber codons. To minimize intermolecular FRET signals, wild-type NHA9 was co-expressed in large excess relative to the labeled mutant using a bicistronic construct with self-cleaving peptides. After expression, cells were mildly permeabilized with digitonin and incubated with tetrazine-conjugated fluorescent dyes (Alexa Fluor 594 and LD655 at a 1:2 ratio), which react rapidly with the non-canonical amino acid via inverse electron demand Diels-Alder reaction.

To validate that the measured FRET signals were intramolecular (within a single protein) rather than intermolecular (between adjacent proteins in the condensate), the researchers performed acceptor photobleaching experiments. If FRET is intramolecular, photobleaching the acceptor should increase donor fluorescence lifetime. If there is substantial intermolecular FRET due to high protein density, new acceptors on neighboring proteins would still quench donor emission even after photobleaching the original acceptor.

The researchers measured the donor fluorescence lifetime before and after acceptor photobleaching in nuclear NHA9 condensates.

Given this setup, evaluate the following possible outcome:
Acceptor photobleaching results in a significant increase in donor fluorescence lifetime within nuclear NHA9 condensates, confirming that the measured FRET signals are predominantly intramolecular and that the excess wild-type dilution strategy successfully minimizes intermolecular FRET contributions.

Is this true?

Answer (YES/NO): NO